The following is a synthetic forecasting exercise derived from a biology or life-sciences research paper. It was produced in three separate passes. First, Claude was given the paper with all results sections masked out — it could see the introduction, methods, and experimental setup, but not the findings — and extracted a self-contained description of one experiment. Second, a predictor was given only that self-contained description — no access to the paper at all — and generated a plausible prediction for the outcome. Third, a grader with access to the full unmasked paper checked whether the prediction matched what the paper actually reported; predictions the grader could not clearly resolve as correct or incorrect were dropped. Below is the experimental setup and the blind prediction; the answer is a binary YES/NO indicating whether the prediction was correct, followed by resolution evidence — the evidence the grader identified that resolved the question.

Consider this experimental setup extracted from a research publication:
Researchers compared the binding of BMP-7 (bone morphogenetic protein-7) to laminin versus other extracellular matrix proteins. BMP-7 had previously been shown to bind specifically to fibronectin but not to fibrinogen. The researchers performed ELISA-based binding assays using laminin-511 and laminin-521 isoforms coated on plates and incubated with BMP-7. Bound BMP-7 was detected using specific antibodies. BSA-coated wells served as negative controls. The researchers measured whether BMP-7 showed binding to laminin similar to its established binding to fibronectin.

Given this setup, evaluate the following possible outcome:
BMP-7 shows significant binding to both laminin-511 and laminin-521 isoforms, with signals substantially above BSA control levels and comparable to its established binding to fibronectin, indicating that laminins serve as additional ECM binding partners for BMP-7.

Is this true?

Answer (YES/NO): NO